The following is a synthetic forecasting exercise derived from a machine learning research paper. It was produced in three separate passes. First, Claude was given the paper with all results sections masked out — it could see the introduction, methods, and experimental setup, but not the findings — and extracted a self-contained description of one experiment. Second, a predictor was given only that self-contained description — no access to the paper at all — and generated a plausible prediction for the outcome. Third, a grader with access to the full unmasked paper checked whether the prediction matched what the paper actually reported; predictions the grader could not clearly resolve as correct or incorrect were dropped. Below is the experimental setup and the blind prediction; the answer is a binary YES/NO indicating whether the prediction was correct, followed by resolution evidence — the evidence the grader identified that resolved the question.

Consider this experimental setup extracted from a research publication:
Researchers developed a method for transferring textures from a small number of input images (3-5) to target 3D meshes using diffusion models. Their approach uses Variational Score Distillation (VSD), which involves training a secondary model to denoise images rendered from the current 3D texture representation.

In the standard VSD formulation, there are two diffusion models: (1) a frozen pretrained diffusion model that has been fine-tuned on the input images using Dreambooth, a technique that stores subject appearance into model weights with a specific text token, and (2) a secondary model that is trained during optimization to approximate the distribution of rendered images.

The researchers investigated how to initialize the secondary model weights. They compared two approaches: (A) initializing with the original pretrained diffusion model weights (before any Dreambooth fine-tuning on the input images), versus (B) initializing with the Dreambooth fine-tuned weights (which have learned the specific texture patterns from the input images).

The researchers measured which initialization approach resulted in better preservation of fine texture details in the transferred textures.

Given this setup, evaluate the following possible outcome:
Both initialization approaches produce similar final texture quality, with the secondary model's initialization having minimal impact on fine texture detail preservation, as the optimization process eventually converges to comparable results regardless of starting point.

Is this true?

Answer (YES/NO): NO